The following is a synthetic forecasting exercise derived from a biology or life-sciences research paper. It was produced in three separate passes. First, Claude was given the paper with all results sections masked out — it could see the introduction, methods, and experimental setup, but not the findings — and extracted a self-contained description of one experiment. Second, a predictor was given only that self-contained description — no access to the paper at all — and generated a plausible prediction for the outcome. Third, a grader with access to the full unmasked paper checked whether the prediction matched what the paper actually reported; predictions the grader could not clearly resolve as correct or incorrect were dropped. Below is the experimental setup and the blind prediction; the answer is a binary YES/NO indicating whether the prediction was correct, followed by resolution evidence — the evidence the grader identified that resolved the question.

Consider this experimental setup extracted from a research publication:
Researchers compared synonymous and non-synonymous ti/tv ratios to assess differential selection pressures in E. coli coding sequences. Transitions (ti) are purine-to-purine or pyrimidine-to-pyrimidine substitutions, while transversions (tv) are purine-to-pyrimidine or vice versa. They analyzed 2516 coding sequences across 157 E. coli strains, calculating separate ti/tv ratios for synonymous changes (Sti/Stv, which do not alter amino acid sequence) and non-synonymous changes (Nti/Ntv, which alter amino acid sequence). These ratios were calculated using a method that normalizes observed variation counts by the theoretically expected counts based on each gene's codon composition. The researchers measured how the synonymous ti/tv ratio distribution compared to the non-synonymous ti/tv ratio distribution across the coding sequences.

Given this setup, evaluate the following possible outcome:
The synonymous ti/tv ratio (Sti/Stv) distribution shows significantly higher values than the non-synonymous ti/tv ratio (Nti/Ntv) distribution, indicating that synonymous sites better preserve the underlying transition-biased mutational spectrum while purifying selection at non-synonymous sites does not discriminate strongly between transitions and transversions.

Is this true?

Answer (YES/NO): NO